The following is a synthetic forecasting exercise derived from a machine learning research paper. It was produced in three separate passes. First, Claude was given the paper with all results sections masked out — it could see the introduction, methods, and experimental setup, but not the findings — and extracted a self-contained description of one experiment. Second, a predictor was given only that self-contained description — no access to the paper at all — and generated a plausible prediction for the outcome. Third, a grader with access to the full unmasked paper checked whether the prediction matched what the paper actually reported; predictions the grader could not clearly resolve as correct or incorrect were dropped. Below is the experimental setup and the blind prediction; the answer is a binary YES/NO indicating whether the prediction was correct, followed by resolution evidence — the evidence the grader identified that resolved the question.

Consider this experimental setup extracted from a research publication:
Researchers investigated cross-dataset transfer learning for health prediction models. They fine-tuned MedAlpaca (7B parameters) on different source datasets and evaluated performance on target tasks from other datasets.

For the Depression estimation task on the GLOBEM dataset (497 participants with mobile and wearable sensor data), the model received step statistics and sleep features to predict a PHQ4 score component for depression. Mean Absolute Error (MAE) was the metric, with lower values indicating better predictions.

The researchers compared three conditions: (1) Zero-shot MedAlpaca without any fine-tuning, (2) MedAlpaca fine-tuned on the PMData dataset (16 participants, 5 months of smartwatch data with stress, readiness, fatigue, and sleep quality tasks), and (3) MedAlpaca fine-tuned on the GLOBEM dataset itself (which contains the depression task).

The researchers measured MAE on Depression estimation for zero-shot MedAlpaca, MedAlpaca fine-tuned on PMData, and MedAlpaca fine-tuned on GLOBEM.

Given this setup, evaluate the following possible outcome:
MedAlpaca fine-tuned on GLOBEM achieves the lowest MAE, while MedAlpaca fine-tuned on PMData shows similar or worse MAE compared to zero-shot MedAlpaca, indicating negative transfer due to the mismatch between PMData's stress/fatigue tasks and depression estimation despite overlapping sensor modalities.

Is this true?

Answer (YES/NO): YES